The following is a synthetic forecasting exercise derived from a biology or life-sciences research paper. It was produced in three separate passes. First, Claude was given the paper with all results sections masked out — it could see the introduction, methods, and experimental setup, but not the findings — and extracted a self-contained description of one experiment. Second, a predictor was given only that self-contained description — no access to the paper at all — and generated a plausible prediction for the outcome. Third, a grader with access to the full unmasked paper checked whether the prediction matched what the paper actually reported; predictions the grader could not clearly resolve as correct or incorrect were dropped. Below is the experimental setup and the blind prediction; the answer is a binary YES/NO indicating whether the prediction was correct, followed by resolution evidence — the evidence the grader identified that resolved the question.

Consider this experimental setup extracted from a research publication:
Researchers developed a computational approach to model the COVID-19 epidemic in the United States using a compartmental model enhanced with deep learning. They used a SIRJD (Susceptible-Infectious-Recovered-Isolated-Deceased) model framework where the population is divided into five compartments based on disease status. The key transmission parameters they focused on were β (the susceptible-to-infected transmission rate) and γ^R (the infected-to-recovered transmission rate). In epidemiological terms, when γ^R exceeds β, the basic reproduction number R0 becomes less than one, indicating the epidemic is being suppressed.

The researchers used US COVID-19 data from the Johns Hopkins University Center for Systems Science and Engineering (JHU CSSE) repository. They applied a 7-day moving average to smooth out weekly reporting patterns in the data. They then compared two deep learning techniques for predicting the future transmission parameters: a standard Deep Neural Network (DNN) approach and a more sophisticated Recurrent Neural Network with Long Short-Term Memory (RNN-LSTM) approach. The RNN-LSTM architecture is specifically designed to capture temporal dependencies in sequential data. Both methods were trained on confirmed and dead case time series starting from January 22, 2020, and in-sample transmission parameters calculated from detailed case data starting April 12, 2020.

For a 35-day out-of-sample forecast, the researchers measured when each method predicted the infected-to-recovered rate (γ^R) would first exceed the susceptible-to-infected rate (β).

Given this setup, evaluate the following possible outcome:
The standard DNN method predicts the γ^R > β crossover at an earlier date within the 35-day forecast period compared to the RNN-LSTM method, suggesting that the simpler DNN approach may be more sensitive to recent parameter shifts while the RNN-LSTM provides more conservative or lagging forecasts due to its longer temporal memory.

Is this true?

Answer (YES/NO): NO